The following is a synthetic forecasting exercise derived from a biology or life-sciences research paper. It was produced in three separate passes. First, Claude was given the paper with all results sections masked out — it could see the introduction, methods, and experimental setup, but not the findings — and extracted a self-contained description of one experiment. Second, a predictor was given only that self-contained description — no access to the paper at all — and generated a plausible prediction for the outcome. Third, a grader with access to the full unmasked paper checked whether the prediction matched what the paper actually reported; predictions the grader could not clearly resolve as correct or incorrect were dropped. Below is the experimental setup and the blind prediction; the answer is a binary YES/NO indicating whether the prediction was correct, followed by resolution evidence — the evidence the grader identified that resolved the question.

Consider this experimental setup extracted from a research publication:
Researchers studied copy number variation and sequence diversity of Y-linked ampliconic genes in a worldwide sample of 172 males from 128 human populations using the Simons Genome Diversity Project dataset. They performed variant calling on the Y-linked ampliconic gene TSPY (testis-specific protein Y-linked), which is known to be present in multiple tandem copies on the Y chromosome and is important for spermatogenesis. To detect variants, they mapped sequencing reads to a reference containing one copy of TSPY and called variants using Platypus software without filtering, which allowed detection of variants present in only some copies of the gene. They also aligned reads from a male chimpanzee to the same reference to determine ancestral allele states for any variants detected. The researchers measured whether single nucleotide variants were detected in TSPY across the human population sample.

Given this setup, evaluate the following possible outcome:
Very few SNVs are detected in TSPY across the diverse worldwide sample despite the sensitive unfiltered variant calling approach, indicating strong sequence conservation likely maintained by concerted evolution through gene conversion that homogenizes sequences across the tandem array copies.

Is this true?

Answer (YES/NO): NO